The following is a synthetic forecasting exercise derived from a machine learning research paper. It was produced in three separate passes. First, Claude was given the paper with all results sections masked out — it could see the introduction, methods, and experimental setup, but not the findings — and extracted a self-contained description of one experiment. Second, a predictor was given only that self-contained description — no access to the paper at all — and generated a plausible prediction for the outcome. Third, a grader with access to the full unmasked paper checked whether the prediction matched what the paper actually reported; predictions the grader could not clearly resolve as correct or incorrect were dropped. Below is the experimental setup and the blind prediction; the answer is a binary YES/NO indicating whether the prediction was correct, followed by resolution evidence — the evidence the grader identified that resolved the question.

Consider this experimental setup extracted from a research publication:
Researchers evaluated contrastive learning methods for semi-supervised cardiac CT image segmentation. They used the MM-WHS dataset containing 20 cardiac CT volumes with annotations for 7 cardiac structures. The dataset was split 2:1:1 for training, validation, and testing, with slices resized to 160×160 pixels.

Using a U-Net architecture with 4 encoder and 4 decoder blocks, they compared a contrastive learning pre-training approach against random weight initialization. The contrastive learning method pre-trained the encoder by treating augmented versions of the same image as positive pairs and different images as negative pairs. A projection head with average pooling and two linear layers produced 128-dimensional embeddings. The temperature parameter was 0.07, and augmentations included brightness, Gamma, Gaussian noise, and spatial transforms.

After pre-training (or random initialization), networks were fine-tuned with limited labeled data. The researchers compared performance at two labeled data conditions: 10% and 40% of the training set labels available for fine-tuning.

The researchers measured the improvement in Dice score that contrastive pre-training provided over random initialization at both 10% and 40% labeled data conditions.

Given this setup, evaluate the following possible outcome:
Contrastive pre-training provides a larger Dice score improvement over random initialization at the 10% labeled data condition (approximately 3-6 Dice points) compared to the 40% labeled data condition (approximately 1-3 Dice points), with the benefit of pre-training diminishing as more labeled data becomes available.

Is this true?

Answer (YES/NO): YES